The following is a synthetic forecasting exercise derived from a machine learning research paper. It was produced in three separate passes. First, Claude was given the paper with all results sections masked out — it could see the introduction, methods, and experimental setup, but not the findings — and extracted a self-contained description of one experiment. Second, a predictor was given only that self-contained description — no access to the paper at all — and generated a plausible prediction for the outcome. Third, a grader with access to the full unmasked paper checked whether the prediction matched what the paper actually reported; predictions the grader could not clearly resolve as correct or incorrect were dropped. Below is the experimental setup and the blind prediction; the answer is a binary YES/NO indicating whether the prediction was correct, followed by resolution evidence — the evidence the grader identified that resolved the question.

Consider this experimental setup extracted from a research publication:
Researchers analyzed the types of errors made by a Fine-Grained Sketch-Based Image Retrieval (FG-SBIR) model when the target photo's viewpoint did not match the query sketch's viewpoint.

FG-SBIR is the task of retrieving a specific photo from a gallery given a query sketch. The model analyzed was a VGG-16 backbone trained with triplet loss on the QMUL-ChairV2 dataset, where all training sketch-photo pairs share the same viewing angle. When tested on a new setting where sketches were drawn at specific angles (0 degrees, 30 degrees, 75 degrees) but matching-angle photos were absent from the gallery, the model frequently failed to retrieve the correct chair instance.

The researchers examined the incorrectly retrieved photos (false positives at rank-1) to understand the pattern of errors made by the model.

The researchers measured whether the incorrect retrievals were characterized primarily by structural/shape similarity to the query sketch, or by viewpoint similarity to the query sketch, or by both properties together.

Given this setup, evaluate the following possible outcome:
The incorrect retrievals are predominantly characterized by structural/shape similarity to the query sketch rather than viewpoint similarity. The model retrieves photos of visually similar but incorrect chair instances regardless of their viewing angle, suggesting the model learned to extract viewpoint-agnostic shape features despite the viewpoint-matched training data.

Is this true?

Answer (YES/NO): NO